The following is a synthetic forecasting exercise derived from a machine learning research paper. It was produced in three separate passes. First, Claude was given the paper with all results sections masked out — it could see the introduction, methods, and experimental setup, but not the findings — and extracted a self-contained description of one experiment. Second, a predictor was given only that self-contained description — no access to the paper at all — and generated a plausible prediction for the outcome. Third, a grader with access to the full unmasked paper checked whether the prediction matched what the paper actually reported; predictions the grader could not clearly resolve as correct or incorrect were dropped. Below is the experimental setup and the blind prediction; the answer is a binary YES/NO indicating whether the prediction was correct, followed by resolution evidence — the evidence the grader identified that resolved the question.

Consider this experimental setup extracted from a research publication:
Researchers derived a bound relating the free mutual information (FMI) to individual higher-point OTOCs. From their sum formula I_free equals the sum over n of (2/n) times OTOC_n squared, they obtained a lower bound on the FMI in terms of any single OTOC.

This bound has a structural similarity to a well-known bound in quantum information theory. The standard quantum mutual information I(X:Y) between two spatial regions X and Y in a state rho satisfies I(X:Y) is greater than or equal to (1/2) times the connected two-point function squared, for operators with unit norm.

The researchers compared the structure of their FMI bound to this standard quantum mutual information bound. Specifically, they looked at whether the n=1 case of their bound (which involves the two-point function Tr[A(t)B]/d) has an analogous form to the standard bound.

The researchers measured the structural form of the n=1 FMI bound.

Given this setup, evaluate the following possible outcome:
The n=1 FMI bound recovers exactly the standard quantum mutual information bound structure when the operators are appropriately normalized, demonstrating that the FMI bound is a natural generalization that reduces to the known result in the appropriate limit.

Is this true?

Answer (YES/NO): NO